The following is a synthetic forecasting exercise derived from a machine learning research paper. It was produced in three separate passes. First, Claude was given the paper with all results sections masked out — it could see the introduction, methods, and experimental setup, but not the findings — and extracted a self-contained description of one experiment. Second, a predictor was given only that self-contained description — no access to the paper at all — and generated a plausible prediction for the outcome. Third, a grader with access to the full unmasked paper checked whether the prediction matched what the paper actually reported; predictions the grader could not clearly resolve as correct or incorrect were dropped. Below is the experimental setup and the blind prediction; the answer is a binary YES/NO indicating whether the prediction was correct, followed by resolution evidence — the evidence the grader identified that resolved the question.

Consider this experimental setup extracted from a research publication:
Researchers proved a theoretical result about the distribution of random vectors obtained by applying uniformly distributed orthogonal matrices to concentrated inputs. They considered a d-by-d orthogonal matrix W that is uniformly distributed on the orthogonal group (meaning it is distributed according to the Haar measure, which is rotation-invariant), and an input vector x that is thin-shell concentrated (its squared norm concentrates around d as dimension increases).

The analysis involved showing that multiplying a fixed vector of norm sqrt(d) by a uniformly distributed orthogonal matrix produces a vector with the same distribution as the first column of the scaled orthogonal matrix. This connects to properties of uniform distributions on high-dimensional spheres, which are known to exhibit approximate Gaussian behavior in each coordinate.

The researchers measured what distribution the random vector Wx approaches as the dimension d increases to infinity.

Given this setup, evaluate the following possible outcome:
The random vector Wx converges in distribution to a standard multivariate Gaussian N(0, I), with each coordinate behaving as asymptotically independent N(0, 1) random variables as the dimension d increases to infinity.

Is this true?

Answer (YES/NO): NO